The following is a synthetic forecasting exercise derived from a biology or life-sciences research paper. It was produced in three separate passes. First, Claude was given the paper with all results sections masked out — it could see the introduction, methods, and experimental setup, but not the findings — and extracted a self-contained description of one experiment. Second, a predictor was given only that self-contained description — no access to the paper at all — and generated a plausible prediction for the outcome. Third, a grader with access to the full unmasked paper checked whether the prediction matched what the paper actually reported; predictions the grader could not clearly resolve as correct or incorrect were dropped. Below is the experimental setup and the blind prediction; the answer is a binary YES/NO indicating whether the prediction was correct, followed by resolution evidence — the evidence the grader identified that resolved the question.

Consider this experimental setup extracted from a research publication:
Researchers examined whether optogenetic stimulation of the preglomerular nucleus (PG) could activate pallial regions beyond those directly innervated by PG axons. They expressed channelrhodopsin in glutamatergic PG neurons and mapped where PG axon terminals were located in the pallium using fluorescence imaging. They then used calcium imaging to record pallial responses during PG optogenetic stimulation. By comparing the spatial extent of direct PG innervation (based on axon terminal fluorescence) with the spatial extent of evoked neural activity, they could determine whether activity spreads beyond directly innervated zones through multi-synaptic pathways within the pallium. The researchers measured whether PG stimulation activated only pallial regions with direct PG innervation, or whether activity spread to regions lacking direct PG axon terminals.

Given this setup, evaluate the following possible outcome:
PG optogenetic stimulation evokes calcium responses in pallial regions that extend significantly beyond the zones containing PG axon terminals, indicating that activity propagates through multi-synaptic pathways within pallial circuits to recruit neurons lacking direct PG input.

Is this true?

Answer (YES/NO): YES